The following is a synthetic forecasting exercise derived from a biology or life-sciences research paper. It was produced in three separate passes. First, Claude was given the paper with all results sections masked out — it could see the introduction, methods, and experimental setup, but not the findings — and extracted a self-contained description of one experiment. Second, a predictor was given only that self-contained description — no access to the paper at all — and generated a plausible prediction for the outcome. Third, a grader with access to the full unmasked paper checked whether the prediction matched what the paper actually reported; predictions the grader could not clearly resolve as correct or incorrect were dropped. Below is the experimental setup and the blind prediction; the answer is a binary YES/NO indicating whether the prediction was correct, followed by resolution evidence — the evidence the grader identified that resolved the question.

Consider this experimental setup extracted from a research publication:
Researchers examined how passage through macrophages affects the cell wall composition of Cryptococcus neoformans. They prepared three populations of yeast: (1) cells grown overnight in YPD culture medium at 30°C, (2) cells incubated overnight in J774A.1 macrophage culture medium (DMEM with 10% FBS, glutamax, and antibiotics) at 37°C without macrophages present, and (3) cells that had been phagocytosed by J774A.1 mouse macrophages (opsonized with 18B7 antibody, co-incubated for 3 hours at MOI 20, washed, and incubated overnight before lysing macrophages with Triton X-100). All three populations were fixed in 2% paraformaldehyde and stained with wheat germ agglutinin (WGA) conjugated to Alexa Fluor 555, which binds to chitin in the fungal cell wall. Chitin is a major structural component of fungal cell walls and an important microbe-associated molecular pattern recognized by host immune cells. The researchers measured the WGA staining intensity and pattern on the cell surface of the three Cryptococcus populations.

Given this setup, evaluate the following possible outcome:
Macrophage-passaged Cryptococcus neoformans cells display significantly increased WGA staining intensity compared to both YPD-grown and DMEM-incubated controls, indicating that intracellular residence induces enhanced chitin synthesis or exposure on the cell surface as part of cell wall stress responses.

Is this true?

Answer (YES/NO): YES